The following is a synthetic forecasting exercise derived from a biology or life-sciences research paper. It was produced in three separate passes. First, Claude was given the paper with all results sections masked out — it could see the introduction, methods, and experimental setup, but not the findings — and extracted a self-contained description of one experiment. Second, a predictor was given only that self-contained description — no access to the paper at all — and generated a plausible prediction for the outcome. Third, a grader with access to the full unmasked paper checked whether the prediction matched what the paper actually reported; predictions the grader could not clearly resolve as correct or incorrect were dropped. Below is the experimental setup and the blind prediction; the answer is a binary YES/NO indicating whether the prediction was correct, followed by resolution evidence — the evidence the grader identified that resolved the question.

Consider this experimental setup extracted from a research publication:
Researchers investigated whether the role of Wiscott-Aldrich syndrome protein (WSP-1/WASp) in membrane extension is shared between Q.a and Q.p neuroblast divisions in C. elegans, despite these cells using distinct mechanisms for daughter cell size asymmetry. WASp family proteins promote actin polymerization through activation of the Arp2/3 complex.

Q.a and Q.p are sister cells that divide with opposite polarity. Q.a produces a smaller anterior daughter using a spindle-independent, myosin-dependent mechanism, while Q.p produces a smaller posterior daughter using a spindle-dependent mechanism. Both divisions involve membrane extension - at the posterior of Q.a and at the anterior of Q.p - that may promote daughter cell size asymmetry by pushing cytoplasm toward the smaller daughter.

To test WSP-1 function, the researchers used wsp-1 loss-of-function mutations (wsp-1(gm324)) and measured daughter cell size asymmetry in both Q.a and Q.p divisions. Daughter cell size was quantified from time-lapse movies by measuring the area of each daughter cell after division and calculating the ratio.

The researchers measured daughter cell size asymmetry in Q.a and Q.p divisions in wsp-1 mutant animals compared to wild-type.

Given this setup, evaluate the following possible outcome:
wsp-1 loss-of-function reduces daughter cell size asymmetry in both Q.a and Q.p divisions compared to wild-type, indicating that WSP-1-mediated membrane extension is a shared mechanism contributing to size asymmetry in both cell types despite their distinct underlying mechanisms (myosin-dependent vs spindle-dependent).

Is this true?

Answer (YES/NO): YES